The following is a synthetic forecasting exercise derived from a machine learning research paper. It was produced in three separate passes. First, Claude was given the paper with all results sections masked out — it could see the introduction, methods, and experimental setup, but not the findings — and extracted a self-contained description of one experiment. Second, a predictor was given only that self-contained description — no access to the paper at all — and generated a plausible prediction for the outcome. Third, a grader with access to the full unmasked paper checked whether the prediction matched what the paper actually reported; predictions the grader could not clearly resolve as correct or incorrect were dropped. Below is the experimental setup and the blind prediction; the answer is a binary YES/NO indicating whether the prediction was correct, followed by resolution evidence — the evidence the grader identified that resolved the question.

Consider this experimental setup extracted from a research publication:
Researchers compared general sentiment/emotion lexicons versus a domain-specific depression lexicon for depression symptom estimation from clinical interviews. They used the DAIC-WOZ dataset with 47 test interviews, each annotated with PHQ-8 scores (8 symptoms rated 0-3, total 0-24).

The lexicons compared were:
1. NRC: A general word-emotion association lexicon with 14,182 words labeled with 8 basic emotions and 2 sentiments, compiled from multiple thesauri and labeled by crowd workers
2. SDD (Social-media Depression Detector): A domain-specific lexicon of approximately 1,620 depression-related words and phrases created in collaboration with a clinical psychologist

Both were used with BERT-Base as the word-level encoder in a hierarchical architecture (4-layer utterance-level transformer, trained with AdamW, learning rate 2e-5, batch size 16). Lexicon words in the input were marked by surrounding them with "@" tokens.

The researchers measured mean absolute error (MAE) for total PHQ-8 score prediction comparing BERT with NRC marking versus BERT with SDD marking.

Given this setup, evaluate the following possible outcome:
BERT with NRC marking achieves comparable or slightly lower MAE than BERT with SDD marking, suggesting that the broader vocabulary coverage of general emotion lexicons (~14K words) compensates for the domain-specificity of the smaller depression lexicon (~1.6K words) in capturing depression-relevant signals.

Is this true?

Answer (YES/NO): NO